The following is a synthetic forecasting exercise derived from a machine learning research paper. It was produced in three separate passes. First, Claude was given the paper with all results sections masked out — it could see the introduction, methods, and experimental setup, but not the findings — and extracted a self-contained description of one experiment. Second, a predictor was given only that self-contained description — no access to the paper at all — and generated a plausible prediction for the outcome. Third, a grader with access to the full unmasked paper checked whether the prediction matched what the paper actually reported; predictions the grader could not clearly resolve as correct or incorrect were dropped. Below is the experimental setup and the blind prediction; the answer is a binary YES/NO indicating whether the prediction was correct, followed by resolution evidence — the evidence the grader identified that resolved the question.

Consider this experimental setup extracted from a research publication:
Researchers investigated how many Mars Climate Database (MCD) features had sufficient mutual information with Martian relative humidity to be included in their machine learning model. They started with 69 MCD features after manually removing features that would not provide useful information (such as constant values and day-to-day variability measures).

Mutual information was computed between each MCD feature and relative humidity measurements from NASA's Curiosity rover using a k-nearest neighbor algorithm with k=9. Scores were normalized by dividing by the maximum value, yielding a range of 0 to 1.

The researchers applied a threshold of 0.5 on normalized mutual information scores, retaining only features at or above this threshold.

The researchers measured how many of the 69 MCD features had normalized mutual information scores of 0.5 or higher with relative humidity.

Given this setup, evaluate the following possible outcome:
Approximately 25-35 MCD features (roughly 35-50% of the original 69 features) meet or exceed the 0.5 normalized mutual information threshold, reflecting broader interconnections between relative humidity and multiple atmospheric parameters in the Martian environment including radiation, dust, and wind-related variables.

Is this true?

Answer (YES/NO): NO